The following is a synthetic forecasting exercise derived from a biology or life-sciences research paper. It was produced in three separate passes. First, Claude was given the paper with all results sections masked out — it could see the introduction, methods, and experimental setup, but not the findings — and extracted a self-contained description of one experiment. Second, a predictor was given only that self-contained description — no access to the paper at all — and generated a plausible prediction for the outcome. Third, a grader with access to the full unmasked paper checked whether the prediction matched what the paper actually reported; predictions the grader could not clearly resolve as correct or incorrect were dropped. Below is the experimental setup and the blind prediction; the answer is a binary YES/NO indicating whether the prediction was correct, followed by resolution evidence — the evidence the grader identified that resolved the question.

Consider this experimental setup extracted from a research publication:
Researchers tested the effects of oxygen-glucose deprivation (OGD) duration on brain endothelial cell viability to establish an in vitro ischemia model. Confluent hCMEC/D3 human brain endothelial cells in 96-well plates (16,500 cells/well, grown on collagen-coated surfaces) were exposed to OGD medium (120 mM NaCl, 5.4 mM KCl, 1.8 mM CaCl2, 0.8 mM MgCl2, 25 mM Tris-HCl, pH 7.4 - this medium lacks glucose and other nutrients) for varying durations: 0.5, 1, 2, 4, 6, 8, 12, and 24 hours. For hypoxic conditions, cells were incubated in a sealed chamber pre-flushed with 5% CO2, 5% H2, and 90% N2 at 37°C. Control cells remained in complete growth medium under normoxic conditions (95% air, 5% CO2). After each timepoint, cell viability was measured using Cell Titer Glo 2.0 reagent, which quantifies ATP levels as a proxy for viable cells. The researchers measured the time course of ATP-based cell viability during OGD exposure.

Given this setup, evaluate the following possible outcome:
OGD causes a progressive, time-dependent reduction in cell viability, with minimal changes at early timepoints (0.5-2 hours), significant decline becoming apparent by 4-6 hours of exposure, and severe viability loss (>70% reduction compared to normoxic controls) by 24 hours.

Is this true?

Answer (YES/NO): NO